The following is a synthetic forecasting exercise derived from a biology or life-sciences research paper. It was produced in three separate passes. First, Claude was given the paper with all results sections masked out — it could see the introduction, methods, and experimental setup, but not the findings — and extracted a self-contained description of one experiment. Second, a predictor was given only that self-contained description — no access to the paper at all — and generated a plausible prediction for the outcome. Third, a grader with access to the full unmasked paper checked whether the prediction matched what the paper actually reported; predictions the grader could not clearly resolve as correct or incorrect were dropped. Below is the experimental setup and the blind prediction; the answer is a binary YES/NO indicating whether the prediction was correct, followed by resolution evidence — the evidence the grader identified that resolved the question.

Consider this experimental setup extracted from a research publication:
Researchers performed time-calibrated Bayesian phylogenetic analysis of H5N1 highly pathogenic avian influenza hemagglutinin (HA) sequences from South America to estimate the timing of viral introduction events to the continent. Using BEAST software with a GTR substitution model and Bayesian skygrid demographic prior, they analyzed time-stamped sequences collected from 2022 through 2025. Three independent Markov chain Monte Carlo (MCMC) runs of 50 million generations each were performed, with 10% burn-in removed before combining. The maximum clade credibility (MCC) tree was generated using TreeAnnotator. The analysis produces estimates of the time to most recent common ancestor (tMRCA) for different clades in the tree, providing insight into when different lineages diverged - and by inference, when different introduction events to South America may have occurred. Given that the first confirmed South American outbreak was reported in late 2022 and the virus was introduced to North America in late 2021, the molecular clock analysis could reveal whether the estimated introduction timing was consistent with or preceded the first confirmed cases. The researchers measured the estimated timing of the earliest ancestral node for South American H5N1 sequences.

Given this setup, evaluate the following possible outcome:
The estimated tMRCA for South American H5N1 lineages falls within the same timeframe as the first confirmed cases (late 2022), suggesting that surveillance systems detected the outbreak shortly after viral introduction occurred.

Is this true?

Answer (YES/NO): NO